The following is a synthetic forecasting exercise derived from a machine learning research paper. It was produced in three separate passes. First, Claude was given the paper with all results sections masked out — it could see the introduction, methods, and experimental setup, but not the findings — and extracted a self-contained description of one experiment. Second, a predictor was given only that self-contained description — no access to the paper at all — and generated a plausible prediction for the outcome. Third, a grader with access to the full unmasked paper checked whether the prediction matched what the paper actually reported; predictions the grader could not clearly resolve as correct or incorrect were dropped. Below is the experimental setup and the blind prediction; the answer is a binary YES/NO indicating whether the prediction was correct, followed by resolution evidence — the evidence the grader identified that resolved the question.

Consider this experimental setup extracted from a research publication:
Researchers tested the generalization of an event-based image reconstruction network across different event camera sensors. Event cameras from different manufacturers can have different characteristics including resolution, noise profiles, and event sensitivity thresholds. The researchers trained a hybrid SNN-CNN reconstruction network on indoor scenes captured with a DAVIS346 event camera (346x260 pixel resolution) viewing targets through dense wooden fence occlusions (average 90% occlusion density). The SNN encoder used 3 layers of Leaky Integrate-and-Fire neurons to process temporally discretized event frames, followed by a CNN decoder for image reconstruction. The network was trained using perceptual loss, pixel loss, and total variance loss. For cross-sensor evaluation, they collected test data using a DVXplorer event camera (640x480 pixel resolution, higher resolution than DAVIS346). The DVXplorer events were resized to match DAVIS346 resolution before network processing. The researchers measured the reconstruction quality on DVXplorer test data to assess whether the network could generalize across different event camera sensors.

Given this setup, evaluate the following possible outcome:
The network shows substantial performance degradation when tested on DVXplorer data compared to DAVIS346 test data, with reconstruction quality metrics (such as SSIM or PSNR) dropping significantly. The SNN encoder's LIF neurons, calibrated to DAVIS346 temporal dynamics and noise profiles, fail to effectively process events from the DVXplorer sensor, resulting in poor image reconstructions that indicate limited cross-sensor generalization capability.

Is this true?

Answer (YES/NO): NO